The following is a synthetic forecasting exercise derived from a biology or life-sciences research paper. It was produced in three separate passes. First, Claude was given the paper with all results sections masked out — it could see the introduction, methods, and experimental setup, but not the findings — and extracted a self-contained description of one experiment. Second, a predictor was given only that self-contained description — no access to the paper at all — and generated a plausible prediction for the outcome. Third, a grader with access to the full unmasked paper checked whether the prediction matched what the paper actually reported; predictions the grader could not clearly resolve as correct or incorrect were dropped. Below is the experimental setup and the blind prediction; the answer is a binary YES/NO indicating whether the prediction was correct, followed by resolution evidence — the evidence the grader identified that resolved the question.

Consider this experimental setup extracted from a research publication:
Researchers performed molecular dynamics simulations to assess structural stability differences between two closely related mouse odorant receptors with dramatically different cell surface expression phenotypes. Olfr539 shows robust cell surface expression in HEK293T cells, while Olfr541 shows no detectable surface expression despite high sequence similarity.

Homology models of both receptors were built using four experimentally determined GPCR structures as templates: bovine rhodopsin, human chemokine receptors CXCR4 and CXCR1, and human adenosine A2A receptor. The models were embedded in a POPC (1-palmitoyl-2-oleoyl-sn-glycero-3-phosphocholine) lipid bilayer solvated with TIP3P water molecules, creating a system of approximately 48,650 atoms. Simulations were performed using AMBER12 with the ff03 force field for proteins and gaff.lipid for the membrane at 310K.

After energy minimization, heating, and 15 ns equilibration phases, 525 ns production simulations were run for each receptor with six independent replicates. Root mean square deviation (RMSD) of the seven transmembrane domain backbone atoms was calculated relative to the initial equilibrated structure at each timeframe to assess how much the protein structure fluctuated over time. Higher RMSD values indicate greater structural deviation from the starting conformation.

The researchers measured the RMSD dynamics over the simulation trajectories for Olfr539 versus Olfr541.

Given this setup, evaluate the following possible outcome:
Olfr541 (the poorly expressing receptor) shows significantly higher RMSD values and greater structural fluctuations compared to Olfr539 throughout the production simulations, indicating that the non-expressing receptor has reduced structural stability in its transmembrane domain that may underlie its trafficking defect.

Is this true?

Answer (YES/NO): NO